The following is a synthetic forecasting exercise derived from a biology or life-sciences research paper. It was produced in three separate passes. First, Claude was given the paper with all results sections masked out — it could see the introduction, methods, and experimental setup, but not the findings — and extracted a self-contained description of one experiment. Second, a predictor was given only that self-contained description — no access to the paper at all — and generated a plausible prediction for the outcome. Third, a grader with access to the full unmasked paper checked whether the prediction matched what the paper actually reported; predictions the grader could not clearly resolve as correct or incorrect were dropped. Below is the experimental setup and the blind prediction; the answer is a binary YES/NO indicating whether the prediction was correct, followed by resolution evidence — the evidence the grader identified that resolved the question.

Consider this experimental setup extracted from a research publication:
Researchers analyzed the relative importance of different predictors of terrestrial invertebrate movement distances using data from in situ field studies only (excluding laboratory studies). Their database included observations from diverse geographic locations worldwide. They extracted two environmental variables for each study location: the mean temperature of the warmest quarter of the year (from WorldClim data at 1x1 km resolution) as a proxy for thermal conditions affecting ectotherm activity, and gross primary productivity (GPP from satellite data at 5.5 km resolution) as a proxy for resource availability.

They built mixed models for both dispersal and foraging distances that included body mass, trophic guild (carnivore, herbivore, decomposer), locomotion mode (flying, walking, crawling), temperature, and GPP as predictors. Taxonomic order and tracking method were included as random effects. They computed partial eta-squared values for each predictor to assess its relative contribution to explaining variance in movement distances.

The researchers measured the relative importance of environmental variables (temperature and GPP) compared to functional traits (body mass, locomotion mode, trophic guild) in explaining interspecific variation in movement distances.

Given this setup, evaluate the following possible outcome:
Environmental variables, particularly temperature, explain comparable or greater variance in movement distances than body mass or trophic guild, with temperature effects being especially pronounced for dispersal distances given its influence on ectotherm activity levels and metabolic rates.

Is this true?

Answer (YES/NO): NO